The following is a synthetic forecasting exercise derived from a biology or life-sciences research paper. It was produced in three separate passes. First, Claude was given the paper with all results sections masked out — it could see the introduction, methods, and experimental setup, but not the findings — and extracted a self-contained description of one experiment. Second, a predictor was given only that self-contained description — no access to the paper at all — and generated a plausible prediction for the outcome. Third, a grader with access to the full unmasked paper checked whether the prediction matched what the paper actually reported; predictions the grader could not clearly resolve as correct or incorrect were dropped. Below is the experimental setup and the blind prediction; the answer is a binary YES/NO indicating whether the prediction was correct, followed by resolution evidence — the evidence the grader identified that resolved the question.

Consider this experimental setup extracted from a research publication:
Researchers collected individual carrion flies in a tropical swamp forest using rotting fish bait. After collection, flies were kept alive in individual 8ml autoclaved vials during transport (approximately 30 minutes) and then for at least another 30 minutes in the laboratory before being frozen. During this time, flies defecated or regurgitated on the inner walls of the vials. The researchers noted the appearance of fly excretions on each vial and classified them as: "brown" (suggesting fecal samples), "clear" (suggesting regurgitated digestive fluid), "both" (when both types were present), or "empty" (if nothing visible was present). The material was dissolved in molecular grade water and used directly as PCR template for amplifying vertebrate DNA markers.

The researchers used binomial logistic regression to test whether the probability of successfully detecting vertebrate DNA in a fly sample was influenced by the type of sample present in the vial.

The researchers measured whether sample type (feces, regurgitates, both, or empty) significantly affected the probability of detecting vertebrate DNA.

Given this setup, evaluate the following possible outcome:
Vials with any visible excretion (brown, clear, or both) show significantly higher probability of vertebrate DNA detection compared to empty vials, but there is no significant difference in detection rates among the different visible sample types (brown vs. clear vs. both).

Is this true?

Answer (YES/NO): NO